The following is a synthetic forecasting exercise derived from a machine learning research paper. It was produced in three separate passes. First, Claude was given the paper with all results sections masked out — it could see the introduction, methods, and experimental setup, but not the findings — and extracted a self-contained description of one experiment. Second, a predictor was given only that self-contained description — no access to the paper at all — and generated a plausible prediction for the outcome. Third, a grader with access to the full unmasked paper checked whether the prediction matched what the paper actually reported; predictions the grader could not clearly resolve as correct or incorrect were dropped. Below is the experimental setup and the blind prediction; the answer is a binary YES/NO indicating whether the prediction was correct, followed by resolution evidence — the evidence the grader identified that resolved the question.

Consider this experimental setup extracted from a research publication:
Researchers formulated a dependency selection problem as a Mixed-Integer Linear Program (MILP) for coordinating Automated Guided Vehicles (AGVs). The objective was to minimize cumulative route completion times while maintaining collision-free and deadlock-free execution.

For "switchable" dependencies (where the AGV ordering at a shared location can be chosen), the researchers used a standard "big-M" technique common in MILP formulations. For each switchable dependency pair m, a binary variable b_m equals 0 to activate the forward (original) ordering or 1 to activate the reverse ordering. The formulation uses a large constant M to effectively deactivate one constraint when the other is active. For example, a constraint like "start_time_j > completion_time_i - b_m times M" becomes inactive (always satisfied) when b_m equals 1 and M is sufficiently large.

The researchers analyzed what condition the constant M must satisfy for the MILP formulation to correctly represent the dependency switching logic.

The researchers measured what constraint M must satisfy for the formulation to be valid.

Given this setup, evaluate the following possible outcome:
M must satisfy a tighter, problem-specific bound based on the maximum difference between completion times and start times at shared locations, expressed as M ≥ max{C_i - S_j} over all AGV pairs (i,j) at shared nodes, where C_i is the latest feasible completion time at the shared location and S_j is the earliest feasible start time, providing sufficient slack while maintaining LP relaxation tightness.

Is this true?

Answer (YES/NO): NO